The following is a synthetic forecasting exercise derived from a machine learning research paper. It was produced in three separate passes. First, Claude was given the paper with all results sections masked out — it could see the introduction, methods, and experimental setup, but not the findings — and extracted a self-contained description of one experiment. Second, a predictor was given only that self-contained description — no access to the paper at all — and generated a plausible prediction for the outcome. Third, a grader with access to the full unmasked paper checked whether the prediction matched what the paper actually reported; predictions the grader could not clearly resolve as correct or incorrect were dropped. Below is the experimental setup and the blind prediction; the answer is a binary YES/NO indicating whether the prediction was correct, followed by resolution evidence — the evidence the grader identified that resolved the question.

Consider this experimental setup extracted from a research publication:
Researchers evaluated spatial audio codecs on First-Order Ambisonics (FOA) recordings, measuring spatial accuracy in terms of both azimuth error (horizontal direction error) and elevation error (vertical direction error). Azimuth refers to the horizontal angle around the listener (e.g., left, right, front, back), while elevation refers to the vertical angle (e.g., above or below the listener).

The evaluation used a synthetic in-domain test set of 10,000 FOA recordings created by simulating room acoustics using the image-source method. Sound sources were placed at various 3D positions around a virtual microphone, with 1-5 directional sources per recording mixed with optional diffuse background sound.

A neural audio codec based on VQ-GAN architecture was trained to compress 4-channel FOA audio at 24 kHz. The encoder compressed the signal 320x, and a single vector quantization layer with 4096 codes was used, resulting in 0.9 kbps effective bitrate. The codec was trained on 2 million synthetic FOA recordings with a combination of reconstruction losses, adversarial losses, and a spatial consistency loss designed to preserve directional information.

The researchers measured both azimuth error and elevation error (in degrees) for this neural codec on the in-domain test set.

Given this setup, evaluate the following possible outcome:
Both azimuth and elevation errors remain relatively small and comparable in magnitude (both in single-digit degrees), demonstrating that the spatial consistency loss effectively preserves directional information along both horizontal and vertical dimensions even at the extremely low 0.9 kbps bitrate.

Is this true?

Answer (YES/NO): NO